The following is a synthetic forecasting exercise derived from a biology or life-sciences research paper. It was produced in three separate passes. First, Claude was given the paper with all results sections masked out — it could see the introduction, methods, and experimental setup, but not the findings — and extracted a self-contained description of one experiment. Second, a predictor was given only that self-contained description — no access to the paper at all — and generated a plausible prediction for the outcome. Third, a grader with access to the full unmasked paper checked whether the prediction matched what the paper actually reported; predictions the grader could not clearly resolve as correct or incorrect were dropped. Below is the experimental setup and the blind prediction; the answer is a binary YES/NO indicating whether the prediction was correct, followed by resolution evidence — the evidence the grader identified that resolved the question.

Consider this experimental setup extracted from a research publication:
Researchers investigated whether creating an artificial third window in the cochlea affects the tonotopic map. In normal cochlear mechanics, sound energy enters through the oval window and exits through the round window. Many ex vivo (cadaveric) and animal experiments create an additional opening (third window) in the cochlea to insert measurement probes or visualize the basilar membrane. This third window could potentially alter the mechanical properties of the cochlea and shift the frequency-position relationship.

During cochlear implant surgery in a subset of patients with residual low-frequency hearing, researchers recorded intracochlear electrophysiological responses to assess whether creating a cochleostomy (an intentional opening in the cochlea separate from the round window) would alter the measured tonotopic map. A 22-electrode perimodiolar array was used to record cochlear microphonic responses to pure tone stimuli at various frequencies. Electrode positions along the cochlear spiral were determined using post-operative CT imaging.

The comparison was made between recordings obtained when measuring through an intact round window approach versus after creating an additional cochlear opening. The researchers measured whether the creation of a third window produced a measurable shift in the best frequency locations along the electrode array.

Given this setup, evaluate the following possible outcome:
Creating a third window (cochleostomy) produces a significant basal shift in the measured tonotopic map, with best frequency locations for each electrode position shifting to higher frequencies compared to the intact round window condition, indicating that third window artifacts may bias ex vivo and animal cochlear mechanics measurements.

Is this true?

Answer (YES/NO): NO